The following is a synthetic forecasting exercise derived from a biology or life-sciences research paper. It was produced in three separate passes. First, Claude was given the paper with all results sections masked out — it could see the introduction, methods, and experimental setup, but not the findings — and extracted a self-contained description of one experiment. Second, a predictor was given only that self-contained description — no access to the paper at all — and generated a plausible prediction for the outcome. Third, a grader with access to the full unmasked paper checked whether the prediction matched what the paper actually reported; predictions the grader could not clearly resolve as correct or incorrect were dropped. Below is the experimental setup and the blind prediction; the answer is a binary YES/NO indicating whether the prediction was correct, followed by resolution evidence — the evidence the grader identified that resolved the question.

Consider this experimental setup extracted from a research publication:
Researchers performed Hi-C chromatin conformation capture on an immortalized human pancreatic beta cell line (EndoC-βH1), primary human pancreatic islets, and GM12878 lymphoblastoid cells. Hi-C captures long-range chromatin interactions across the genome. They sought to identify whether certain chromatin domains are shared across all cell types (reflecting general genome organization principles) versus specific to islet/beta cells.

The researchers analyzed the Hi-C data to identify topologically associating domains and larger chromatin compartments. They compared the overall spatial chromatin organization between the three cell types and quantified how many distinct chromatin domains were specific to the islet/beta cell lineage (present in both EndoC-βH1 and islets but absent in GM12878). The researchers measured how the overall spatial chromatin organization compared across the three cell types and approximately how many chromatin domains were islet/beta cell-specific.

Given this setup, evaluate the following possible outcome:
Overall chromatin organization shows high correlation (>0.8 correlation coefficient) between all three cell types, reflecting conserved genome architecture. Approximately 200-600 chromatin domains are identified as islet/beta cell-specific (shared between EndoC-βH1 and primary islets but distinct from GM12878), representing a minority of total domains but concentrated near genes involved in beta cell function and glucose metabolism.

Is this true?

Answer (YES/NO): NO